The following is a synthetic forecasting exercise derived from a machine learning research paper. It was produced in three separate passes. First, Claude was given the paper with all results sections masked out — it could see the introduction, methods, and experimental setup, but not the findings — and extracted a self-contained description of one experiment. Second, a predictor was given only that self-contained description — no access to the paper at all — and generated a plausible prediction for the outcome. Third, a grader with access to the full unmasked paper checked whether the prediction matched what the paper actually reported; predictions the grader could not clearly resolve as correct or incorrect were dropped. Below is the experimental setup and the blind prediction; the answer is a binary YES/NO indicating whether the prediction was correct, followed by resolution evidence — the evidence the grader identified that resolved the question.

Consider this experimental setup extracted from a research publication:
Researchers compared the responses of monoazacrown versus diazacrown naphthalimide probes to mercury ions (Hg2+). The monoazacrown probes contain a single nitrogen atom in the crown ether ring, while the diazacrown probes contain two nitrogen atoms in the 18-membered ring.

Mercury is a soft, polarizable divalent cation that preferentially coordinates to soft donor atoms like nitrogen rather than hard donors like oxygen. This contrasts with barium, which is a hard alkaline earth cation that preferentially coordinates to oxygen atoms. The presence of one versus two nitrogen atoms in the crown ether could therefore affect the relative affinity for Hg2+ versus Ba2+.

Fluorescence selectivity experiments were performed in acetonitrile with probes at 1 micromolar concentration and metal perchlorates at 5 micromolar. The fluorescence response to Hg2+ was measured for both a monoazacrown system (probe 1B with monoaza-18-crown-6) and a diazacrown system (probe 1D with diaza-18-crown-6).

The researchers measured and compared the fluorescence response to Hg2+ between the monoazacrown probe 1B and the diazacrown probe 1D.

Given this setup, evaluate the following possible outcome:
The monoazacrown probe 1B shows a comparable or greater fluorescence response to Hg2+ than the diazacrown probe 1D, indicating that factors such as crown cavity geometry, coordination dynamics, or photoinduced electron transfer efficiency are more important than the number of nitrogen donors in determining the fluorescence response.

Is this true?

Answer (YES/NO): YES